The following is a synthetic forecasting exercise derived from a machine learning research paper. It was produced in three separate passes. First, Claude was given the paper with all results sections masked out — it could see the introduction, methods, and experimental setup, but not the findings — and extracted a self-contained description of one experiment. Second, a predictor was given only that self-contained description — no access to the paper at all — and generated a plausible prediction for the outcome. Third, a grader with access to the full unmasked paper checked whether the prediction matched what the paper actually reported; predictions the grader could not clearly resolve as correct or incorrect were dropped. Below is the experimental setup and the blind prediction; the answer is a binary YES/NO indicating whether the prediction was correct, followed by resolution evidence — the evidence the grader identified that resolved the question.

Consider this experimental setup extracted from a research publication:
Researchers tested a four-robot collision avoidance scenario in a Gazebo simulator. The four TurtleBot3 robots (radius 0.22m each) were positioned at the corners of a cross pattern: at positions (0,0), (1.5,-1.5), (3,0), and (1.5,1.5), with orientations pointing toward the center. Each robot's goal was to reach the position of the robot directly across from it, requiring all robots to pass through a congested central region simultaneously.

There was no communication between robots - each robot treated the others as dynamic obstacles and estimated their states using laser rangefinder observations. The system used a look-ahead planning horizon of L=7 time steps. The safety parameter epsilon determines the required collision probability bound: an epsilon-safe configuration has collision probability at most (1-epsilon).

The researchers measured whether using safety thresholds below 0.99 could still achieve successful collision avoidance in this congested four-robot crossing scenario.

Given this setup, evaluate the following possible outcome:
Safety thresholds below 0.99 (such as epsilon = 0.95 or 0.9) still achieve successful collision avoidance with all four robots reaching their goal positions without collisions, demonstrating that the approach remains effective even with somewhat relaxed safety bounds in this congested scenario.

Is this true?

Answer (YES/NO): NO